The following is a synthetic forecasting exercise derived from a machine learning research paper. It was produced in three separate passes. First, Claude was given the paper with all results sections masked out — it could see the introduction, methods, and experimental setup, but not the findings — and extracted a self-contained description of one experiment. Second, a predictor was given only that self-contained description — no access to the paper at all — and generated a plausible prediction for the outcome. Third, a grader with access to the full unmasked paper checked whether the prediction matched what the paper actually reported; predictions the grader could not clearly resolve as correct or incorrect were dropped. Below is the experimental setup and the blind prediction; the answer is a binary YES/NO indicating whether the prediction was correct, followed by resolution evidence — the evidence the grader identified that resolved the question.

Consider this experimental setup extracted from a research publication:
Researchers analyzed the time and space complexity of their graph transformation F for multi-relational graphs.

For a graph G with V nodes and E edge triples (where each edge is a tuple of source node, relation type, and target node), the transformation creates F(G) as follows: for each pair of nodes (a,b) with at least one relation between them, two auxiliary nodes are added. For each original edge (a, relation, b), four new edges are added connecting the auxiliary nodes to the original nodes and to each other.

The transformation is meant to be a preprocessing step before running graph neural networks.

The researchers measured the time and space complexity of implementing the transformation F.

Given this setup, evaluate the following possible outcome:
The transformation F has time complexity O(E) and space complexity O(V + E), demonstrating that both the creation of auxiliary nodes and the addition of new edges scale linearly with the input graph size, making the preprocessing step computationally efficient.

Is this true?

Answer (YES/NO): NO